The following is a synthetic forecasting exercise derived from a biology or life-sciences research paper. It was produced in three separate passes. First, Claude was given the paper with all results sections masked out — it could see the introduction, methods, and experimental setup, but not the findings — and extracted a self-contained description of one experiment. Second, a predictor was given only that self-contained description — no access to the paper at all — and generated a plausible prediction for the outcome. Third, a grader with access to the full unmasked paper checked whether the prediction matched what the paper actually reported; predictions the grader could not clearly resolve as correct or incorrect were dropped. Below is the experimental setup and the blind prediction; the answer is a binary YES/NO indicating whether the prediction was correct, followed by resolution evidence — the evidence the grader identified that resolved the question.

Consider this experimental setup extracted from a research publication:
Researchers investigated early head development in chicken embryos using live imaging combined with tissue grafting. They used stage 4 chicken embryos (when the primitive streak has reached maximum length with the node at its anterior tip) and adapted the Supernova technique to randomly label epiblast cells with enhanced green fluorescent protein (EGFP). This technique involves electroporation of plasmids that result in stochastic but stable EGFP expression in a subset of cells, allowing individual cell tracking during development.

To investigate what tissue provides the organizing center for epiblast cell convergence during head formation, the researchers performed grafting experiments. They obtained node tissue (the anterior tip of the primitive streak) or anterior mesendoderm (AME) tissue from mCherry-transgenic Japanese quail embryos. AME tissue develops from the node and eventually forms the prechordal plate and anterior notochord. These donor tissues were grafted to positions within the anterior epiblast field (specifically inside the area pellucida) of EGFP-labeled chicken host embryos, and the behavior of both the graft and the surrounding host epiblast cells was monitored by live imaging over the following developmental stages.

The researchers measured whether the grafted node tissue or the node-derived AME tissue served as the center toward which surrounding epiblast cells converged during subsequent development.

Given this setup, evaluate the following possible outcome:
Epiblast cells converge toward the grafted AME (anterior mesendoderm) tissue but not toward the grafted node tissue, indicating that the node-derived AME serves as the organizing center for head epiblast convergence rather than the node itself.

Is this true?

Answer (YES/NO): YES